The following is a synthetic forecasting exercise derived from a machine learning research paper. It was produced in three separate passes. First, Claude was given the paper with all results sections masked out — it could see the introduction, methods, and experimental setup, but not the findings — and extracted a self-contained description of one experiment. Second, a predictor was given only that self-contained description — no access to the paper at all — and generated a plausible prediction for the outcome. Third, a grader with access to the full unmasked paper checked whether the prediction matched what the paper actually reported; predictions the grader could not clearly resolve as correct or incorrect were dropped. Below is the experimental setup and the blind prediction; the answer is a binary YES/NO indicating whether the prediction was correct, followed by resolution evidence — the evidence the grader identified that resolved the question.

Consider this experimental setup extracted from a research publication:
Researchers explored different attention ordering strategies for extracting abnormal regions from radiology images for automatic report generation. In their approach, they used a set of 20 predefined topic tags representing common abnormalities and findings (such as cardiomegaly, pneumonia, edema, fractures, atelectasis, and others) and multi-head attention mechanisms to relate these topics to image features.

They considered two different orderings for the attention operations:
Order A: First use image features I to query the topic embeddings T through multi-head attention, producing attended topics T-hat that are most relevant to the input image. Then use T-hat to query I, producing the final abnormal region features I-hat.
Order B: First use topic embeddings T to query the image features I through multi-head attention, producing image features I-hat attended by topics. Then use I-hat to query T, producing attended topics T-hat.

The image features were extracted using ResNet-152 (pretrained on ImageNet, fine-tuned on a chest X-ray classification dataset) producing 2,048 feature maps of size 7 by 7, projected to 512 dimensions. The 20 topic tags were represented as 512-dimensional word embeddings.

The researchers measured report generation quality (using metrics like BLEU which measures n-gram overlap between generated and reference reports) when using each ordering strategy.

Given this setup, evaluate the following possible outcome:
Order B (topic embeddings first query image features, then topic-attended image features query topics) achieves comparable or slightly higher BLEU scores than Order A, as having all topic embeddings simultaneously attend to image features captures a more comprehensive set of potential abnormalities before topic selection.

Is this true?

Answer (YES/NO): NO